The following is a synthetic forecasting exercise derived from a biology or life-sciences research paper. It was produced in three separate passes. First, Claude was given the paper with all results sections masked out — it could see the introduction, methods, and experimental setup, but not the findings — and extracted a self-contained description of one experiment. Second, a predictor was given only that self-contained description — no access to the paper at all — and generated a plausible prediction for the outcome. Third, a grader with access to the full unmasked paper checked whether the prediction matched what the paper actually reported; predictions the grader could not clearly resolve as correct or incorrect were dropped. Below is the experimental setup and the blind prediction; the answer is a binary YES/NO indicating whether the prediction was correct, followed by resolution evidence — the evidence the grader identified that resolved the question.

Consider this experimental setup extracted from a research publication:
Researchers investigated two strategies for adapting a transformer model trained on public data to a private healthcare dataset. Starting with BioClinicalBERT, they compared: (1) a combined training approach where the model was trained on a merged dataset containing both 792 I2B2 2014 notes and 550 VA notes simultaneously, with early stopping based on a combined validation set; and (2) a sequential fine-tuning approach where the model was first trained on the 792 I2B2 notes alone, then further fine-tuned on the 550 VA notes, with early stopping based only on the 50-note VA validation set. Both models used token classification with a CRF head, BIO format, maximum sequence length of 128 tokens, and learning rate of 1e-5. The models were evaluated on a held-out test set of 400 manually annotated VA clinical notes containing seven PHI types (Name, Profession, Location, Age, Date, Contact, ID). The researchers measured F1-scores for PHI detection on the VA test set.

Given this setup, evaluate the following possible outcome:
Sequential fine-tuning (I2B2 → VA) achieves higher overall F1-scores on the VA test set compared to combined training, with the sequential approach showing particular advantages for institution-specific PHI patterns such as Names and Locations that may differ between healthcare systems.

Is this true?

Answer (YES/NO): NO